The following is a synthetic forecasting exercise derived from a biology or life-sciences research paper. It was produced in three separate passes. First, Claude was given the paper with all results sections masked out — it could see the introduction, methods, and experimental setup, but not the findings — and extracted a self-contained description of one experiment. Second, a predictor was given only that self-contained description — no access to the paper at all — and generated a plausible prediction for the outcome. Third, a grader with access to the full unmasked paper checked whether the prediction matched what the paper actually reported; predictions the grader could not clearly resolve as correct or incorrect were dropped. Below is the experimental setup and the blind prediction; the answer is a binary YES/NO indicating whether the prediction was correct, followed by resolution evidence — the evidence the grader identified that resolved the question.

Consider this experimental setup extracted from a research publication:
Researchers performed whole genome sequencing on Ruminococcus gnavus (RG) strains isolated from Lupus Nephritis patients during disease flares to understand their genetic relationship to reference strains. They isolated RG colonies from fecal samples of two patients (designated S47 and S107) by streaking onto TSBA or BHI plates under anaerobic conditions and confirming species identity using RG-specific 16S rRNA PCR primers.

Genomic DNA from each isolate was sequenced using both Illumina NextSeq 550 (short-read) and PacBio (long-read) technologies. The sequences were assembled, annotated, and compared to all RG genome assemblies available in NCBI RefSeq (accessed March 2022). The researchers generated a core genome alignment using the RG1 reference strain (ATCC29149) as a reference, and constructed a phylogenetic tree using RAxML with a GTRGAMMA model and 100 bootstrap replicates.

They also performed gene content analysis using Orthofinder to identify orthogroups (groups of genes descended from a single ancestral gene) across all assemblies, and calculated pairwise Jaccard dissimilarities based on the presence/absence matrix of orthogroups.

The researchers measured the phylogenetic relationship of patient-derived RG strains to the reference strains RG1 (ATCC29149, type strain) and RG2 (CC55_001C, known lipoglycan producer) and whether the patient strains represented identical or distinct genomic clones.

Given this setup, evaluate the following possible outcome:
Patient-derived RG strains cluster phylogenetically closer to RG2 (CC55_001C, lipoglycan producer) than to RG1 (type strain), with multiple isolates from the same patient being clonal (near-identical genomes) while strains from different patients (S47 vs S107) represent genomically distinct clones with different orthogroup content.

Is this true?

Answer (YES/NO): NO